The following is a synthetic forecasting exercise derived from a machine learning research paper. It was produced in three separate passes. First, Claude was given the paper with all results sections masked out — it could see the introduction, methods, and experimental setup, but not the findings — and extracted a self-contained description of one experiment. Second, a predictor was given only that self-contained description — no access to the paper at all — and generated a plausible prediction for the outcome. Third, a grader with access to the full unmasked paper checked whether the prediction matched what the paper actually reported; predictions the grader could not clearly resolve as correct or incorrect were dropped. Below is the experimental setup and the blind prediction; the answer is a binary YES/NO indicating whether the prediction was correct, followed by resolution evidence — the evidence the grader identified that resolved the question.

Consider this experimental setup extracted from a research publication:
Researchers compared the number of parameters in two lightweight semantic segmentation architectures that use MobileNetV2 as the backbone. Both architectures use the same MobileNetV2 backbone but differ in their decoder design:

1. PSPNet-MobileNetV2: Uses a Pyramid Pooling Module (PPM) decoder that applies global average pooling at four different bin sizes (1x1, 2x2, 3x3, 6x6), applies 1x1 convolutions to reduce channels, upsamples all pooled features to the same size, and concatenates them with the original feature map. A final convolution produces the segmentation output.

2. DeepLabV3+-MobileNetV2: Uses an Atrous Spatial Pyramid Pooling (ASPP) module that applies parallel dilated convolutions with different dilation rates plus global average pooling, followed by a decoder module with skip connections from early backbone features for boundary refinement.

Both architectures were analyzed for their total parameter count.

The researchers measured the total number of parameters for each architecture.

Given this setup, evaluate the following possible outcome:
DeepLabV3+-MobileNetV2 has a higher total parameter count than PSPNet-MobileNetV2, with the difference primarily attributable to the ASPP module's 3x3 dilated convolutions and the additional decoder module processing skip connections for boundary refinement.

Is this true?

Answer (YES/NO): YES